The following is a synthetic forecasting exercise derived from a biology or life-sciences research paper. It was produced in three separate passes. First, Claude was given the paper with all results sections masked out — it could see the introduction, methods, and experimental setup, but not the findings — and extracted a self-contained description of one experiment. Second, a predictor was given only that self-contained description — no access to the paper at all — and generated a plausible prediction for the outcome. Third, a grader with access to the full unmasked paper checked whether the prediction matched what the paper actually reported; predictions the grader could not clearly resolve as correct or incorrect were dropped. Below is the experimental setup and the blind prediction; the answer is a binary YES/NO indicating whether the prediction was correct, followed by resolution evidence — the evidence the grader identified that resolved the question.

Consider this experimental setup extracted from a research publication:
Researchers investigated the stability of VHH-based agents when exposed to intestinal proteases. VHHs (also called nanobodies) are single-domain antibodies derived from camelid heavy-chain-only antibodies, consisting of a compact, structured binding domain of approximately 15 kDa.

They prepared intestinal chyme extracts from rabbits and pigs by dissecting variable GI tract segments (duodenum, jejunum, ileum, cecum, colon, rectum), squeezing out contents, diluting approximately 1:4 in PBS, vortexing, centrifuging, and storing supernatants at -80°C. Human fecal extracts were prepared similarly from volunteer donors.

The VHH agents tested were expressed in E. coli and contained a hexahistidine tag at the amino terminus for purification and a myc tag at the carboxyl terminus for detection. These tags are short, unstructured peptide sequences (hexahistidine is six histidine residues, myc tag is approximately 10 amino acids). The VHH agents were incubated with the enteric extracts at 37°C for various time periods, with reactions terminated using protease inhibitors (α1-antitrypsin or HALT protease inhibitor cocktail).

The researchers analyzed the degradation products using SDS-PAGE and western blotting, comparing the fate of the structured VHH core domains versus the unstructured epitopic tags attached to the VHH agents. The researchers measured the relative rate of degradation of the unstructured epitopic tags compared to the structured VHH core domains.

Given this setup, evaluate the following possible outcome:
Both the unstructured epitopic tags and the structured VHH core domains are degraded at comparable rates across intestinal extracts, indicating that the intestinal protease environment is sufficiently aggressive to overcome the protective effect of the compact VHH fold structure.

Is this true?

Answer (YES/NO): NO